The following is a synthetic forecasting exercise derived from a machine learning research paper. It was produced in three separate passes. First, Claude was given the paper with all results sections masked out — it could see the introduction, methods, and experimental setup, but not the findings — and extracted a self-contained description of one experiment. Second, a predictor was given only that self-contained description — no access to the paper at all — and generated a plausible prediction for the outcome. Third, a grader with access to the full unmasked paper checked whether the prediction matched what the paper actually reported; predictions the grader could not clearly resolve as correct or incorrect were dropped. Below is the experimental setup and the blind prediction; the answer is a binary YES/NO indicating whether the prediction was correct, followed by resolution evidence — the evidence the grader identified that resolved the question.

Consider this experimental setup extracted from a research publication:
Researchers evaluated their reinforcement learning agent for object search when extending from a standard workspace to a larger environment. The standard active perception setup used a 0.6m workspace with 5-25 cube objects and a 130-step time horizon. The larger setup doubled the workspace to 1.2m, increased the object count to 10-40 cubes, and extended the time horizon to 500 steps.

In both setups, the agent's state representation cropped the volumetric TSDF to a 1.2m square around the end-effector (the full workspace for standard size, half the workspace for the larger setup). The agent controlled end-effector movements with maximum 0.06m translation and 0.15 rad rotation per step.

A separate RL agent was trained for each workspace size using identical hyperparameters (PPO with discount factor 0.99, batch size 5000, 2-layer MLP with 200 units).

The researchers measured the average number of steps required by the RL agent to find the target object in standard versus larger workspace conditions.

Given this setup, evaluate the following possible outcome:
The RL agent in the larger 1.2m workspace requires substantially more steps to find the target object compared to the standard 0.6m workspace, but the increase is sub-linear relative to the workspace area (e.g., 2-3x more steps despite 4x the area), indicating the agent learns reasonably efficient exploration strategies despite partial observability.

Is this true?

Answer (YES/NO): NO